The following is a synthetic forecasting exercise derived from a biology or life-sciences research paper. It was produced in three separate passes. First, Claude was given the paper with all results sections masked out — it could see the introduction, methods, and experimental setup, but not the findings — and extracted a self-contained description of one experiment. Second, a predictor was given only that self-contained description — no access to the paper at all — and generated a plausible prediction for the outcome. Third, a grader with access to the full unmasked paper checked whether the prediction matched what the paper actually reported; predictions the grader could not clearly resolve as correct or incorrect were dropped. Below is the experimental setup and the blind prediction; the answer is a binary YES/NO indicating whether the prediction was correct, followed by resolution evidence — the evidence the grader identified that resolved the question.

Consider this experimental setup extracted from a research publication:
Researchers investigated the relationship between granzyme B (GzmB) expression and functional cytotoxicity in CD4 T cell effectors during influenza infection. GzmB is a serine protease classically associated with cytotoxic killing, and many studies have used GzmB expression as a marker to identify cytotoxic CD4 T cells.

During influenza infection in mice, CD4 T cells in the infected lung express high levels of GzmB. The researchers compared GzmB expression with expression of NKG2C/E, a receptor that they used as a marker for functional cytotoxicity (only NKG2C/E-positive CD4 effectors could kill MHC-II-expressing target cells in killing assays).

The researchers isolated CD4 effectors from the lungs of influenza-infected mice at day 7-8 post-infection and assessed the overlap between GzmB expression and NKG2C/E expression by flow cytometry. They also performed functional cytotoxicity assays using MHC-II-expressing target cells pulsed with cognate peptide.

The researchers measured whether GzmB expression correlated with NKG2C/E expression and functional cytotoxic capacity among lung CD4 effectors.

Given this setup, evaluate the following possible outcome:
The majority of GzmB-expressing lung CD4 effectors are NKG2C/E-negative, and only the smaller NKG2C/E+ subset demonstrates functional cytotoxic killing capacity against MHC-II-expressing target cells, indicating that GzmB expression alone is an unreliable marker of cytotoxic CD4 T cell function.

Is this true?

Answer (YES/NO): YES